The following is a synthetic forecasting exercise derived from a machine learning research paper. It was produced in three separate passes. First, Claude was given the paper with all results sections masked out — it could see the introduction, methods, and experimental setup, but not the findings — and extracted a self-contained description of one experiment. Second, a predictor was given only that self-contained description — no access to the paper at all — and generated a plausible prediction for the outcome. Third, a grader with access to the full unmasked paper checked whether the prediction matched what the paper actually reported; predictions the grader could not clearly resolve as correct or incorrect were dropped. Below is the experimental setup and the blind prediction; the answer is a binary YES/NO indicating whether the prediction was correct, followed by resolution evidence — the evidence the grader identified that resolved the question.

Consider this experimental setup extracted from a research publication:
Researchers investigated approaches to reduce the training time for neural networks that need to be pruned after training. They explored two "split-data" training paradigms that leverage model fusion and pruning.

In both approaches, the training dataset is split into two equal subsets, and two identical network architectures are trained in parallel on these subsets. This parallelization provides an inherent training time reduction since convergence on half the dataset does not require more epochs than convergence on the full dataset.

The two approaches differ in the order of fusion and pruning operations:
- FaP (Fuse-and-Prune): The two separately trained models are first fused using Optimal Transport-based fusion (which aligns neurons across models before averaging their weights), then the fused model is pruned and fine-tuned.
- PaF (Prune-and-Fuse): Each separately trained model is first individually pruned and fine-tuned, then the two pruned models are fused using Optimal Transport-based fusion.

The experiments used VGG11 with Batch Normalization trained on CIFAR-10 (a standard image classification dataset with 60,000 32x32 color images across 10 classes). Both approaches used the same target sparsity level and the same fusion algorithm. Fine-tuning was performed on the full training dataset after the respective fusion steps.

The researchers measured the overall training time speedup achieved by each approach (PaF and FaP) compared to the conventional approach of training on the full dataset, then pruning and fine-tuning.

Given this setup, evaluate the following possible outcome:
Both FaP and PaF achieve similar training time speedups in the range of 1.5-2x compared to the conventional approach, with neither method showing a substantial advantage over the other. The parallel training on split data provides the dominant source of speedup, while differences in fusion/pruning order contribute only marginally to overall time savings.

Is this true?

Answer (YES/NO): NO